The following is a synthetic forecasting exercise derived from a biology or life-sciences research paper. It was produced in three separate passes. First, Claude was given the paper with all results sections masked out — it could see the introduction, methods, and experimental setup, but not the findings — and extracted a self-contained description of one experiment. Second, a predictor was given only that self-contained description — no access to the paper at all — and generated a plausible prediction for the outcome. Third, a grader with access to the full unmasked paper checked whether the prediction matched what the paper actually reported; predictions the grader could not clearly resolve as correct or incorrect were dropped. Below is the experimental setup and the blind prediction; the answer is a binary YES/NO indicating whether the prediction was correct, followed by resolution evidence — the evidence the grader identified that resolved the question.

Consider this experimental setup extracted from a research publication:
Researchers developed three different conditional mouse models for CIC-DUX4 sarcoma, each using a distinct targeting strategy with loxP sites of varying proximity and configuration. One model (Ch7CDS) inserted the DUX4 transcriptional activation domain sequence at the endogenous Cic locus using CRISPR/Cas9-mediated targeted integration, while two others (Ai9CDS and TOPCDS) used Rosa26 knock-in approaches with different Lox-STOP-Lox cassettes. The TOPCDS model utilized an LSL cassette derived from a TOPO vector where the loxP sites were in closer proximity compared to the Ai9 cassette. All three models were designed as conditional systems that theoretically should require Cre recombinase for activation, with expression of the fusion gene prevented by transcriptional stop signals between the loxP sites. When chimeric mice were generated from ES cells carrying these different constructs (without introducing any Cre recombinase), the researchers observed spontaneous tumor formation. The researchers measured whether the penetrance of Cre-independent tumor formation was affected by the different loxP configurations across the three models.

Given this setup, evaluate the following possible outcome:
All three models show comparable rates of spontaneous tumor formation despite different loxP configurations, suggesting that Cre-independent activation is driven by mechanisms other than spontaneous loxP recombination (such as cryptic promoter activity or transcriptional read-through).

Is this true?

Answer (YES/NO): NO